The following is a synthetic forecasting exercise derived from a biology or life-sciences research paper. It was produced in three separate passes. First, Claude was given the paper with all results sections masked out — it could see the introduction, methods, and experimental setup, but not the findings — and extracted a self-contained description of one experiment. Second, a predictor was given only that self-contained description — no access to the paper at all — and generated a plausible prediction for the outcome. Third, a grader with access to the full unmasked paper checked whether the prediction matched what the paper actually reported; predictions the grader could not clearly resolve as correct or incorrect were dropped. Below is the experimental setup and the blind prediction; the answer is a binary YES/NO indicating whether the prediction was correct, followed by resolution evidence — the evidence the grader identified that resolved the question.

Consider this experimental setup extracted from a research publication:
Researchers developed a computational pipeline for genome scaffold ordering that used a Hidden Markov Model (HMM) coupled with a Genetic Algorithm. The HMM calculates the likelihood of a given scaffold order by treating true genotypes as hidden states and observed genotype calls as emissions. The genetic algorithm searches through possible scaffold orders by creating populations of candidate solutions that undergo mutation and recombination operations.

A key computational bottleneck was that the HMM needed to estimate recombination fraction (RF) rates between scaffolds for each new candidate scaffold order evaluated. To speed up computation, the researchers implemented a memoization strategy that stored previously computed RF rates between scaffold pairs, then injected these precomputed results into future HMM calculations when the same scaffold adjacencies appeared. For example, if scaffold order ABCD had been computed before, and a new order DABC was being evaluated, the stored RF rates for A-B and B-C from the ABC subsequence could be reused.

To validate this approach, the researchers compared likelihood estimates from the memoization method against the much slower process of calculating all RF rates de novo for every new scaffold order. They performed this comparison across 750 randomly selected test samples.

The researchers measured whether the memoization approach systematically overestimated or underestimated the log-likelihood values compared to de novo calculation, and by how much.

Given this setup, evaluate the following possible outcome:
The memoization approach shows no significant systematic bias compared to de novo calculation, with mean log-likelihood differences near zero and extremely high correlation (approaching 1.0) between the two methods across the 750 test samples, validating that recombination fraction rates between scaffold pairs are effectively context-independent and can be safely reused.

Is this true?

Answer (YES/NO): NO